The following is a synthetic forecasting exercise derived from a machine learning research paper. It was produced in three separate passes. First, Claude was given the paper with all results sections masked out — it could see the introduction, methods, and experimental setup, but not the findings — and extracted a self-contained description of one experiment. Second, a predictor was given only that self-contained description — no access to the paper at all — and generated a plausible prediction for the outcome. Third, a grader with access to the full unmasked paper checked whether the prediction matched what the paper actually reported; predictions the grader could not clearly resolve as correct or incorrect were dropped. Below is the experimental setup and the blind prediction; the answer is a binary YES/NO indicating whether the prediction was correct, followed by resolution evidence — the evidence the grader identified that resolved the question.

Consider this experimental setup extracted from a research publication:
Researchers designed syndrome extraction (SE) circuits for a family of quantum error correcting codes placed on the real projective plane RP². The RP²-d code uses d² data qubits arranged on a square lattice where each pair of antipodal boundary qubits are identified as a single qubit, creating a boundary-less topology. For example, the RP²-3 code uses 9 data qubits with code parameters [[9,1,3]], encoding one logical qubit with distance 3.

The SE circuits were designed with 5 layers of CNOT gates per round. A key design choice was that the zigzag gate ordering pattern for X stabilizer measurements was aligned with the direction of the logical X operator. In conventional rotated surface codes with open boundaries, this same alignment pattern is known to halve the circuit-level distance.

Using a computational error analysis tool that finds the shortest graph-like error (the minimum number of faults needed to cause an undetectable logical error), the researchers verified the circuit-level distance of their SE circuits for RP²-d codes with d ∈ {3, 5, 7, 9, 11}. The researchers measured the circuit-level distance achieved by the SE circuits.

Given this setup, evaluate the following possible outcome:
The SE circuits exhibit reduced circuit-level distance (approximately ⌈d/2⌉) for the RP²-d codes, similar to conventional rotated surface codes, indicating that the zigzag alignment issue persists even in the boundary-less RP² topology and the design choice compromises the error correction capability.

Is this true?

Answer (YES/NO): NO